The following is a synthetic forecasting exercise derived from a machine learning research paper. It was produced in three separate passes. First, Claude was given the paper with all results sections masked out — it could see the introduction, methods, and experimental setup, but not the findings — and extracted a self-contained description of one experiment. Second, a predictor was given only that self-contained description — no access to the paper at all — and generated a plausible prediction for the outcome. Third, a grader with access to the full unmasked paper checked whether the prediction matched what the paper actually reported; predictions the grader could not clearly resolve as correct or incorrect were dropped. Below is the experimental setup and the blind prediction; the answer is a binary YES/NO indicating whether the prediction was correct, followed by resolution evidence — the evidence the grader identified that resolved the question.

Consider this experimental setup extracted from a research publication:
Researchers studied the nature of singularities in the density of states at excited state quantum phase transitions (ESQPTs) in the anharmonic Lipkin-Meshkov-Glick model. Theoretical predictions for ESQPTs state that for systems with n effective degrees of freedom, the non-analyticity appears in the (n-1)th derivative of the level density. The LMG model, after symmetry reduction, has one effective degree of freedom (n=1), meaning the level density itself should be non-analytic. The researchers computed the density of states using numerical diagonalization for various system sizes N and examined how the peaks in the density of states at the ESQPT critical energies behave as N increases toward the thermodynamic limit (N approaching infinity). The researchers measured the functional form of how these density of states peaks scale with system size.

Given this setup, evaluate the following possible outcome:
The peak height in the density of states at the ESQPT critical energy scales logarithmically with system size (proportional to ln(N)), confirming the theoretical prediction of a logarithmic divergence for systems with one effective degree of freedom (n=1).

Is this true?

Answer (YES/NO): YES